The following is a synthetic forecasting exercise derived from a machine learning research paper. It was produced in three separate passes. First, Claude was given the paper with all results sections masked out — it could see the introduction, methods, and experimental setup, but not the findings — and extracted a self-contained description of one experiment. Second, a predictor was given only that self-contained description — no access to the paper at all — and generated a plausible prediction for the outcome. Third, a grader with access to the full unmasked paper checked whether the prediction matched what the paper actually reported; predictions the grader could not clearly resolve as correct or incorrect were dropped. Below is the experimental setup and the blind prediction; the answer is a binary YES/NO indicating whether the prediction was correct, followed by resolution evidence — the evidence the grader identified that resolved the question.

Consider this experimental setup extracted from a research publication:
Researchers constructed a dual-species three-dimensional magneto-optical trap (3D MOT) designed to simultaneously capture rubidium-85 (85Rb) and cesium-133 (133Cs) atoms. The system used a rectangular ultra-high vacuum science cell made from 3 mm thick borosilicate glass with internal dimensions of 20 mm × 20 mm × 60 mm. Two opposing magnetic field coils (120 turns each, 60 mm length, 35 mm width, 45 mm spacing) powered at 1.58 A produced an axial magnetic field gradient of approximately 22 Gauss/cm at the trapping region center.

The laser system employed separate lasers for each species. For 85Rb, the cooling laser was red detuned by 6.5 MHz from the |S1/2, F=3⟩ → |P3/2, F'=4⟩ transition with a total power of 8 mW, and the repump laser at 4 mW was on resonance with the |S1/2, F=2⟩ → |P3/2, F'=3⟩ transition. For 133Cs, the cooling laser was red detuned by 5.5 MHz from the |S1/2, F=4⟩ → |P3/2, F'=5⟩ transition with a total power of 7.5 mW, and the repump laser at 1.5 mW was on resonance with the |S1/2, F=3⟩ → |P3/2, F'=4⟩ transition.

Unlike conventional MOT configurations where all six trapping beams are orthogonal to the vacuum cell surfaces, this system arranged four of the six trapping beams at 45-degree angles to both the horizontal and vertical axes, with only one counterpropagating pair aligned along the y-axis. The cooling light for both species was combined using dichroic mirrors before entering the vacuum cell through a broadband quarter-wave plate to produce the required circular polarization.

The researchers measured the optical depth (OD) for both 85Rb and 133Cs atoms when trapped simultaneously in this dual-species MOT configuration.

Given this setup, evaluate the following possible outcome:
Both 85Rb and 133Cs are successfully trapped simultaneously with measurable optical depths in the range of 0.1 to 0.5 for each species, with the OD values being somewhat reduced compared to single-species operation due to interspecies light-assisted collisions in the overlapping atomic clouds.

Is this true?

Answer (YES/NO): NO